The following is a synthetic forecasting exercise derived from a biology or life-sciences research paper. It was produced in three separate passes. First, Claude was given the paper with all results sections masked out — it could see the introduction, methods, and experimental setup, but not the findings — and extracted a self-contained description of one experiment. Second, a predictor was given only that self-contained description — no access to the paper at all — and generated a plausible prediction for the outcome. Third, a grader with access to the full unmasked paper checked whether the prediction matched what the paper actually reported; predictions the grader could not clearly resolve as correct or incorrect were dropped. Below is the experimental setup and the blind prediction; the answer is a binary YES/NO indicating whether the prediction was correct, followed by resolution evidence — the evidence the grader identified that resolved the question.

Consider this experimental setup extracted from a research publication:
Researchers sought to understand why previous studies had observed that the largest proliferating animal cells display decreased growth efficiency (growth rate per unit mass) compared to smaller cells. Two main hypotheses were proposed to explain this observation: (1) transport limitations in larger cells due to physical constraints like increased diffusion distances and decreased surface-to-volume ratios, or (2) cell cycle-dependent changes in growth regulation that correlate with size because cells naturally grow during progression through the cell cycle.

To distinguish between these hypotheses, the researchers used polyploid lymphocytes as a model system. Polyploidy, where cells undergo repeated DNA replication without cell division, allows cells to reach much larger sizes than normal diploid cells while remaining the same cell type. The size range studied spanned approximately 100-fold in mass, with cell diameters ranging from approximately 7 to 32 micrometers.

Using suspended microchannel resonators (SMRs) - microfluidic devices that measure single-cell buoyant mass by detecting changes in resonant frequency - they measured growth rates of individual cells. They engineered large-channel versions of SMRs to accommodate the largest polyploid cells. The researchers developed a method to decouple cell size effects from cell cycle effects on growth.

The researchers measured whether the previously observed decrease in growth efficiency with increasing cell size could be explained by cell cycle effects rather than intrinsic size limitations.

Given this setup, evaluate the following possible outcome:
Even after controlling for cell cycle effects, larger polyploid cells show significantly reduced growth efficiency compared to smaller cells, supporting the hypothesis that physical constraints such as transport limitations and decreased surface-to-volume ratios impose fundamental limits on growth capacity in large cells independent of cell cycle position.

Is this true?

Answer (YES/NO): NO